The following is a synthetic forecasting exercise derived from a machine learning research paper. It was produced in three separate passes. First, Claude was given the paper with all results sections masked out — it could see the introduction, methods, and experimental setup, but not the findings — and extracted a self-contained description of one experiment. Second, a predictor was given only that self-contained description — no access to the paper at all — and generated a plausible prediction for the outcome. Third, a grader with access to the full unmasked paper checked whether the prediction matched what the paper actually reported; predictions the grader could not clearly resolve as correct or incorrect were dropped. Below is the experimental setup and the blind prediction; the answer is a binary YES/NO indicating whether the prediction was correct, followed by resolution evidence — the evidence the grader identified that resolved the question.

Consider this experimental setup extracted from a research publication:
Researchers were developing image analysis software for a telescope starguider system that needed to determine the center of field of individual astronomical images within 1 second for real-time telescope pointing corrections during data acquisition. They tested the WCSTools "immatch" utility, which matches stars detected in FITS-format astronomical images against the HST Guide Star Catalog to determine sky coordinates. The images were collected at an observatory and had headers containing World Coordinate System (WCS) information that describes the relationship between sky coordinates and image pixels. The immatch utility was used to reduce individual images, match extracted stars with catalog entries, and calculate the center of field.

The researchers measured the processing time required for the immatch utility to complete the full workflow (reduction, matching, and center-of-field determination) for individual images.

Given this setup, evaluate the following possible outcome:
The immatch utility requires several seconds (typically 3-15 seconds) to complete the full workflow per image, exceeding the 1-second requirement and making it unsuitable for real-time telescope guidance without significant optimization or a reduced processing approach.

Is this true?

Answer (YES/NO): YES